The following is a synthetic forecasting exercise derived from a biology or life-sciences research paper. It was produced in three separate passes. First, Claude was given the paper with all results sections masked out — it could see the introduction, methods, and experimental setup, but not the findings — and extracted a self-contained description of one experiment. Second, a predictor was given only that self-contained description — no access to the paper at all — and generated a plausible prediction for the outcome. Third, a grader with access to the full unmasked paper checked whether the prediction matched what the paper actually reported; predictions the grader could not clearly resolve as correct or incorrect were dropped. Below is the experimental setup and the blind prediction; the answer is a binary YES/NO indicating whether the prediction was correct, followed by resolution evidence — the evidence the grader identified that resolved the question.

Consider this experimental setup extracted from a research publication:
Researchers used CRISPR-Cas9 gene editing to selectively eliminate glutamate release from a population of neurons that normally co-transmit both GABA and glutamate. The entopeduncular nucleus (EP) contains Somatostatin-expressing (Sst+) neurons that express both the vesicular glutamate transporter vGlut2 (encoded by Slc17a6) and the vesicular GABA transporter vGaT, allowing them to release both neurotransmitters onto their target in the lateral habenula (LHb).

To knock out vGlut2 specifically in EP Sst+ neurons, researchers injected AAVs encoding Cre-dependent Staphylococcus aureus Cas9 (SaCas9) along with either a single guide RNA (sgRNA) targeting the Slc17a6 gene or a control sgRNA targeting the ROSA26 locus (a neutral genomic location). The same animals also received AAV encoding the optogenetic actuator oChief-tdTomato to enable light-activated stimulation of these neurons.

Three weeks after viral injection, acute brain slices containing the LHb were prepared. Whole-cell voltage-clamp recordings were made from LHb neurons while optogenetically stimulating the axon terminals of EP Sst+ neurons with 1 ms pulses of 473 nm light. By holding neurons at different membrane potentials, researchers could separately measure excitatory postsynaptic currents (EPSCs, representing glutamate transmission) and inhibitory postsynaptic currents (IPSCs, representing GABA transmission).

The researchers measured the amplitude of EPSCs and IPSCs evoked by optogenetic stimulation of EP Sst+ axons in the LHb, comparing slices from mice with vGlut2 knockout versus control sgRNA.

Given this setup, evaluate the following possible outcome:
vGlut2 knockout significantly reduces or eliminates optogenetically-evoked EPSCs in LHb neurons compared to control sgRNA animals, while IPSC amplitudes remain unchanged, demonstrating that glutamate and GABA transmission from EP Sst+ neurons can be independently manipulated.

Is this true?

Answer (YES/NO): YES